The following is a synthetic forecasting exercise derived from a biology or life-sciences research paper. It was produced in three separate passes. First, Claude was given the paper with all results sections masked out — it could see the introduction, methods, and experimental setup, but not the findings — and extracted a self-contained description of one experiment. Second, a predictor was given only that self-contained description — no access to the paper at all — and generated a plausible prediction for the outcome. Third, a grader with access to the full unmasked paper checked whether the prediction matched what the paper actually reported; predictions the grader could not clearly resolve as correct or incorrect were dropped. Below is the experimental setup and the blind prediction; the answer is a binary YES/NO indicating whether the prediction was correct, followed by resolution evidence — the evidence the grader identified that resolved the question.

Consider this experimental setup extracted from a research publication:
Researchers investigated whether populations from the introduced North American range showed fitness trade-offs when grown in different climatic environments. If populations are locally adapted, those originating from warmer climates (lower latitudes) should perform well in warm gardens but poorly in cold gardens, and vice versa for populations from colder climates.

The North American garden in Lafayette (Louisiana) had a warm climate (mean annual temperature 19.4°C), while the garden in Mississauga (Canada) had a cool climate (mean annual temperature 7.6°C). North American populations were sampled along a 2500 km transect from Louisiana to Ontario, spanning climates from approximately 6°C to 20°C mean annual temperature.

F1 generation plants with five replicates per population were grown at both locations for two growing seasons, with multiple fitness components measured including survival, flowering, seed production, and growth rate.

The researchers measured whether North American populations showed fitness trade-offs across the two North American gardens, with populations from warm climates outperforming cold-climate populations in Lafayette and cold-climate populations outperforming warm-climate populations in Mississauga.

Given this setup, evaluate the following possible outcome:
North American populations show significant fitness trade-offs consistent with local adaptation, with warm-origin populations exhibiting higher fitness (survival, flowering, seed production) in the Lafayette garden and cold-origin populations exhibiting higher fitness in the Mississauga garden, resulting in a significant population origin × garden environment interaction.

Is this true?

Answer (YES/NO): NO